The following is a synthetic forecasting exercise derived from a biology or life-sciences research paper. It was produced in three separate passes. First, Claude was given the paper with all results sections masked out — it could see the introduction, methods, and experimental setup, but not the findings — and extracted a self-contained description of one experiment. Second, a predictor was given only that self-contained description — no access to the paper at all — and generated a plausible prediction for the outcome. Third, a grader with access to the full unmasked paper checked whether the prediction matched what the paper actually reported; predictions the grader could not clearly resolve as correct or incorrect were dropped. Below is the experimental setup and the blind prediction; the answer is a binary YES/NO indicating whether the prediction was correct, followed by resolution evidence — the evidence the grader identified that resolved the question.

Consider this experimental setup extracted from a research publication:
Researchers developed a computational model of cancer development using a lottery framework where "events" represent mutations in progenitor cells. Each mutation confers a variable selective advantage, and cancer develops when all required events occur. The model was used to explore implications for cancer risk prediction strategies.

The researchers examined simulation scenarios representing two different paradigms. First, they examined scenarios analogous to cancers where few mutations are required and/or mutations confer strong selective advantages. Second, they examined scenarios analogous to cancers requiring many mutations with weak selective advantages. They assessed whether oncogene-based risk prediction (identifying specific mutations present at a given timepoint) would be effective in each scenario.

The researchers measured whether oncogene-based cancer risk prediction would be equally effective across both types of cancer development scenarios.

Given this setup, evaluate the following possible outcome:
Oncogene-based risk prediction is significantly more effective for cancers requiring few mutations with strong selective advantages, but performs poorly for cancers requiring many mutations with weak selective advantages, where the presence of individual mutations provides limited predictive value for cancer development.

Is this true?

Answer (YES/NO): YES